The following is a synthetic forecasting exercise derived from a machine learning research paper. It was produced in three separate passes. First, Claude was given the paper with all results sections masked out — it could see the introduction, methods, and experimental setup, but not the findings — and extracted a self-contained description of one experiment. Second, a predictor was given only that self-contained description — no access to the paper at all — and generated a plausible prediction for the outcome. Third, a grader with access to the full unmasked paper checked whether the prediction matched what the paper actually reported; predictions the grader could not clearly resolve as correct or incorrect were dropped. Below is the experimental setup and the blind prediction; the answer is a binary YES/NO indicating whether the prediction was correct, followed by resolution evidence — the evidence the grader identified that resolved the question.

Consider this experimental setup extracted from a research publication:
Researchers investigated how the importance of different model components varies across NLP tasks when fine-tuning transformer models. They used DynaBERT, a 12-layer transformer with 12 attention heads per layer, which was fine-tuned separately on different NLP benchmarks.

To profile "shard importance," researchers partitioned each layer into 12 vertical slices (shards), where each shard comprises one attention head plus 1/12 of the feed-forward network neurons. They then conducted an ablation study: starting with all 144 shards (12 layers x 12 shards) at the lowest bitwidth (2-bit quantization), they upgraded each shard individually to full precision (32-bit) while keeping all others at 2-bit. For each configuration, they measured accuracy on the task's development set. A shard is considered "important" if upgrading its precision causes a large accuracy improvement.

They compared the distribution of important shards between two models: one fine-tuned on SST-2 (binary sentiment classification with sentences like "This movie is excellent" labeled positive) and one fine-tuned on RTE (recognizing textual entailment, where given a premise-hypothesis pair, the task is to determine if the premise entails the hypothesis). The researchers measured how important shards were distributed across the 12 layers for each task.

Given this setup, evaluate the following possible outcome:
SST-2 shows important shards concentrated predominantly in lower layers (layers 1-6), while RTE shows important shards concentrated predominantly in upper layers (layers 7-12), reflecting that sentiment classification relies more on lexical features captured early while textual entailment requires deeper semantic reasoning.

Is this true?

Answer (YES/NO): NO